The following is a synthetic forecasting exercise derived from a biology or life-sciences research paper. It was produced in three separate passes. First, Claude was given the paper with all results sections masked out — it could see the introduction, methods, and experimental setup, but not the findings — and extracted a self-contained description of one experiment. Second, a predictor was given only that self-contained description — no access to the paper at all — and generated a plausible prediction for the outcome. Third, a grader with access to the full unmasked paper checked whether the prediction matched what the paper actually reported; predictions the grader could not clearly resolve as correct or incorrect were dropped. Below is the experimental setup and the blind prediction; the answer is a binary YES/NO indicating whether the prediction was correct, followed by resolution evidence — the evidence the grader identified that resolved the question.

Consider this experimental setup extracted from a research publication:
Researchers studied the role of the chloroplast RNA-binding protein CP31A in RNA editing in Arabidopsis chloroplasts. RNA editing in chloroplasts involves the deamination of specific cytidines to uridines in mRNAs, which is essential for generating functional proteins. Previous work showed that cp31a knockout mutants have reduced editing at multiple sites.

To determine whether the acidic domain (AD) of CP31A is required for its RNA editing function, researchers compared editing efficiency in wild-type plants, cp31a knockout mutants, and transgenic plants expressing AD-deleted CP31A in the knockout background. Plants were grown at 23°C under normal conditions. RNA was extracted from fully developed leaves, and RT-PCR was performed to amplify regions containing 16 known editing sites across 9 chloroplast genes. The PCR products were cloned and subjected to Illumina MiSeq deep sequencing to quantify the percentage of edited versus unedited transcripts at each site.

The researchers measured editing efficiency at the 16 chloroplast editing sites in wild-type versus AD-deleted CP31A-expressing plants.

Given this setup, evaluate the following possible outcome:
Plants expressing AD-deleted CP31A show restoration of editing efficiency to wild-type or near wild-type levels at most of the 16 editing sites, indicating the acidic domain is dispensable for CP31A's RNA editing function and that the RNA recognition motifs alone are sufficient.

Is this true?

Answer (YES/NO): YES